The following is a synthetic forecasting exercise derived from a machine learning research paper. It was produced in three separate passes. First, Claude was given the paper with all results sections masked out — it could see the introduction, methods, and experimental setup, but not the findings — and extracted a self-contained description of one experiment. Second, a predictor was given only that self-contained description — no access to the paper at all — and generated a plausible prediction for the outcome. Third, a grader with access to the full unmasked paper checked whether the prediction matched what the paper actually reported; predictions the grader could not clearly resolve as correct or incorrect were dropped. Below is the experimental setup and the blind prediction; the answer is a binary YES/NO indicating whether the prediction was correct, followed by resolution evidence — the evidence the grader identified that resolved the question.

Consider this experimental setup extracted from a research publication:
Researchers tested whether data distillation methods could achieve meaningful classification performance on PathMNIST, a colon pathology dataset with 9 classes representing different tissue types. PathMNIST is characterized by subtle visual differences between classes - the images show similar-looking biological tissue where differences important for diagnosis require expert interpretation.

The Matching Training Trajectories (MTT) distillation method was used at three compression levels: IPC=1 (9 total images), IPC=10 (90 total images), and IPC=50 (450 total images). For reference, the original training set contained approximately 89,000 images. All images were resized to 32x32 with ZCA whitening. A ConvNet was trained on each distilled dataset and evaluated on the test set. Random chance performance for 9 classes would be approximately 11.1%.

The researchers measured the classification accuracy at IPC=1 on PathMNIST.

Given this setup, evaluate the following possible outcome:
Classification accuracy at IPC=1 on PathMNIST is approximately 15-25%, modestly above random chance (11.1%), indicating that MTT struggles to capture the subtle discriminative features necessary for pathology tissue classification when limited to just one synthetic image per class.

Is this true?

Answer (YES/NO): NO